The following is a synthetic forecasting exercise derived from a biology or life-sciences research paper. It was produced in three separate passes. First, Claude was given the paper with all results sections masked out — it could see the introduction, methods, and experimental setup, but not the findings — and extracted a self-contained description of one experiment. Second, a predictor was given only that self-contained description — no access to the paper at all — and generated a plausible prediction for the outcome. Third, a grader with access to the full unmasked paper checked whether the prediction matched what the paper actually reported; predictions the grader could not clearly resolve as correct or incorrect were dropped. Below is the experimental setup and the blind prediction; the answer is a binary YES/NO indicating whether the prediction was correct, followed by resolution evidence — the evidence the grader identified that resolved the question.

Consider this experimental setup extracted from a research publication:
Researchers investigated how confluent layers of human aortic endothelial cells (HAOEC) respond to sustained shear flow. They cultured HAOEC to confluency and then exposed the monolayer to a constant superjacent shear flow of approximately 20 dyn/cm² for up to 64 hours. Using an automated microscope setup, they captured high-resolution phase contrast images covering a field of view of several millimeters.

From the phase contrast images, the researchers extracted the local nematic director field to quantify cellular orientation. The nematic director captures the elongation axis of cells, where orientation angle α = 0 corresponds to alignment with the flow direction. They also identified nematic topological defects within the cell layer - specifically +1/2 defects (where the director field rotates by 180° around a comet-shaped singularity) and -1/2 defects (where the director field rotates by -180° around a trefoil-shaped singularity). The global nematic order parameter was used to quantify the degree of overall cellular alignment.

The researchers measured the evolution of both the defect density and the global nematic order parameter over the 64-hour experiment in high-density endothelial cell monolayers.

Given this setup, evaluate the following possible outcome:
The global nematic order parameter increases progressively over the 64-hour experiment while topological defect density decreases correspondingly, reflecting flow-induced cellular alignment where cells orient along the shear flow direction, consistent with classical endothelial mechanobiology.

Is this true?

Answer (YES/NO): NO